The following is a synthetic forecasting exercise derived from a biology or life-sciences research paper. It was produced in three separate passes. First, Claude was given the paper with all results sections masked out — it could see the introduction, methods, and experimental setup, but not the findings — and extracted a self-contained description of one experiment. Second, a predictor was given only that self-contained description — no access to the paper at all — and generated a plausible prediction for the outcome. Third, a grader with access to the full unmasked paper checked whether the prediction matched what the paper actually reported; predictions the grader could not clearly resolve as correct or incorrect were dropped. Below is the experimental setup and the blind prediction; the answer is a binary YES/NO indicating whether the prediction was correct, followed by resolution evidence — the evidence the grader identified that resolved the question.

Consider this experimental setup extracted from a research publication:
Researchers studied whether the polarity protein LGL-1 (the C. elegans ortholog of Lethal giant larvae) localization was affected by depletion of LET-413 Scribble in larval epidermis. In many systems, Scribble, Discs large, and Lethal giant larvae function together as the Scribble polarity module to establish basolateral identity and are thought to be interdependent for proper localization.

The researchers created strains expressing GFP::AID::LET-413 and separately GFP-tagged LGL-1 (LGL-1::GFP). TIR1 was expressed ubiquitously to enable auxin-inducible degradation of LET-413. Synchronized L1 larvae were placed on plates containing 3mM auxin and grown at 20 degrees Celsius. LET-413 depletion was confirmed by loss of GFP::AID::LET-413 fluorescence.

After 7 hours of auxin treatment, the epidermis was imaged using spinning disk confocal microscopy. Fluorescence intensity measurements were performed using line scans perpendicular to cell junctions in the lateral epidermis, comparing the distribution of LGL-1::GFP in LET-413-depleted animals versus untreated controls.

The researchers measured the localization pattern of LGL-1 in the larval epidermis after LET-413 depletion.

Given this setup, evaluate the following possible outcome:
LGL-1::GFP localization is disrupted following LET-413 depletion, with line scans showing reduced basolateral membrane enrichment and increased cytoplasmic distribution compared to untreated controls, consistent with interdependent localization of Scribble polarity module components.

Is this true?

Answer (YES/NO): NO